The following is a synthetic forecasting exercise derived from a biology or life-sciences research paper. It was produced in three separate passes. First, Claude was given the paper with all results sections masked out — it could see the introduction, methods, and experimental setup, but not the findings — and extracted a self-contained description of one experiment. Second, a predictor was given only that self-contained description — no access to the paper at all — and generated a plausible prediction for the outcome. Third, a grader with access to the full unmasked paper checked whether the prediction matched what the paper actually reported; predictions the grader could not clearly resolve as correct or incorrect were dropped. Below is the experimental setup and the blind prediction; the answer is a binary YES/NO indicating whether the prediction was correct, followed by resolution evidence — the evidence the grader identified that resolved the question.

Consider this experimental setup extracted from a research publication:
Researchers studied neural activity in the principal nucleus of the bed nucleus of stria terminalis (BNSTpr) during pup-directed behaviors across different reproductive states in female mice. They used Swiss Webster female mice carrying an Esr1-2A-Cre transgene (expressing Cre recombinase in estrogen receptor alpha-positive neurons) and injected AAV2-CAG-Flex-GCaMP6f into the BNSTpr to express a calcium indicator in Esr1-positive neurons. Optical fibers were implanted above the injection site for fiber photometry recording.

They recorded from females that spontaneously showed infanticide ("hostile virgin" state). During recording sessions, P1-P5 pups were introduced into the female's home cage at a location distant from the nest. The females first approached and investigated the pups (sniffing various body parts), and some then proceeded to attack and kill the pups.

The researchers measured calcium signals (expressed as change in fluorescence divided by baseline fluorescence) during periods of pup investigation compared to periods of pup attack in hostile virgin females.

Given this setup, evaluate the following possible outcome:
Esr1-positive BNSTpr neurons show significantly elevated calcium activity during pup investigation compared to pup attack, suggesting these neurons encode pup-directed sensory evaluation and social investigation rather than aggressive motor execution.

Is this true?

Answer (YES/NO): NO